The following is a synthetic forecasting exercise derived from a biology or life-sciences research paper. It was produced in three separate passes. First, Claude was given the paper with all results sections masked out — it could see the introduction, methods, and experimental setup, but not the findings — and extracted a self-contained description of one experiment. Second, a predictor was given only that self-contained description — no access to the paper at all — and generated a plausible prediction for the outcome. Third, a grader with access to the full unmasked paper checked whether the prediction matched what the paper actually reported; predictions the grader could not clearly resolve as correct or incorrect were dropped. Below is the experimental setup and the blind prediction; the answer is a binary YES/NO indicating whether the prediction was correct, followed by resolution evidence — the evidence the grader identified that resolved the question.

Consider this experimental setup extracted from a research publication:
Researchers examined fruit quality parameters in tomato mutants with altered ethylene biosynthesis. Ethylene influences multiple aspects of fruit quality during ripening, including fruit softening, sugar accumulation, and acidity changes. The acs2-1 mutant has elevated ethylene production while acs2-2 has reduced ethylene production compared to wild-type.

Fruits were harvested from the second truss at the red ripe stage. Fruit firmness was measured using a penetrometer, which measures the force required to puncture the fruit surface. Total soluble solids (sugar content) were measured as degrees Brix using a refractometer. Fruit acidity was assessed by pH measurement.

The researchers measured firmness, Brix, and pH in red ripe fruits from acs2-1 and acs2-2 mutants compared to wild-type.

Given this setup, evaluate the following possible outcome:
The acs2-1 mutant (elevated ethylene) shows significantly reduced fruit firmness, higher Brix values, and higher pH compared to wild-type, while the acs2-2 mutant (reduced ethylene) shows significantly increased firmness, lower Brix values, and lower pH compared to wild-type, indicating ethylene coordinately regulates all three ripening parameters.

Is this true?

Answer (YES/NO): NO